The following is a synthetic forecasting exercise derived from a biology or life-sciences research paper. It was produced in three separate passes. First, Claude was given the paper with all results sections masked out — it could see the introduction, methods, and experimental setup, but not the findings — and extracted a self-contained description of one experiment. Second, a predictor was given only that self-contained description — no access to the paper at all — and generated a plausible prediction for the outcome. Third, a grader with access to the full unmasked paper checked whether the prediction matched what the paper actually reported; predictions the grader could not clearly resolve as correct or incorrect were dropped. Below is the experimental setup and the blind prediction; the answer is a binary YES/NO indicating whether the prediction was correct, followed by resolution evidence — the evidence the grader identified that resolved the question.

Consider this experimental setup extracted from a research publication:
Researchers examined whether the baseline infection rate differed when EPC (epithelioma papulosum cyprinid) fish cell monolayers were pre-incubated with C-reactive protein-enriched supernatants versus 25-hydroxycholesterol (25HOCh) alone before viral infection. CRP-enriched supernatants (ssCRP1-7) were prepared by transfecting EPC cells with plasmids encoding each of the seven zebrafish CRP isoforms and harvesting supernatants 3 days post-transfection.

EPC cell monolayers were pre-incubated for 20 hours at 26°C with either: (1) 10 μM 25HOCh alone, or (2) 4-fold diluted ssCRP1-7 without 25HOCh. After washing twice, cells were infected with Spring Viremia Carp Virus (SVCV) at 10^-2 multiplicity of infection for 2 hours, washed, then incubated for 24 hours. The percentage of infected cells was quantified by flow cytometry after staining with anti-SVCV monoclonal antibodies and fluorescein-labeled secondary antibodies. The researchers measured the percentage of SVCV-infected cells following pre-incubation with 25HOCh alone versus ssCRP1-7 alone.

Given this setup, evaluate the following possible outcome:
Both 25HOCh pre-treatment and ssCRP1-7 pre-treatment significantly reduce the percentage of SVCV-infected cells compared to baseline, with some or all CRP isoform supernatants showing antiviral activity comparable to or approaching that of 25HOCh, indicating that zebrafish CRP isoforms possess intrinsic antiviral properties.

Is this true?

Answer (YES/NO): NO